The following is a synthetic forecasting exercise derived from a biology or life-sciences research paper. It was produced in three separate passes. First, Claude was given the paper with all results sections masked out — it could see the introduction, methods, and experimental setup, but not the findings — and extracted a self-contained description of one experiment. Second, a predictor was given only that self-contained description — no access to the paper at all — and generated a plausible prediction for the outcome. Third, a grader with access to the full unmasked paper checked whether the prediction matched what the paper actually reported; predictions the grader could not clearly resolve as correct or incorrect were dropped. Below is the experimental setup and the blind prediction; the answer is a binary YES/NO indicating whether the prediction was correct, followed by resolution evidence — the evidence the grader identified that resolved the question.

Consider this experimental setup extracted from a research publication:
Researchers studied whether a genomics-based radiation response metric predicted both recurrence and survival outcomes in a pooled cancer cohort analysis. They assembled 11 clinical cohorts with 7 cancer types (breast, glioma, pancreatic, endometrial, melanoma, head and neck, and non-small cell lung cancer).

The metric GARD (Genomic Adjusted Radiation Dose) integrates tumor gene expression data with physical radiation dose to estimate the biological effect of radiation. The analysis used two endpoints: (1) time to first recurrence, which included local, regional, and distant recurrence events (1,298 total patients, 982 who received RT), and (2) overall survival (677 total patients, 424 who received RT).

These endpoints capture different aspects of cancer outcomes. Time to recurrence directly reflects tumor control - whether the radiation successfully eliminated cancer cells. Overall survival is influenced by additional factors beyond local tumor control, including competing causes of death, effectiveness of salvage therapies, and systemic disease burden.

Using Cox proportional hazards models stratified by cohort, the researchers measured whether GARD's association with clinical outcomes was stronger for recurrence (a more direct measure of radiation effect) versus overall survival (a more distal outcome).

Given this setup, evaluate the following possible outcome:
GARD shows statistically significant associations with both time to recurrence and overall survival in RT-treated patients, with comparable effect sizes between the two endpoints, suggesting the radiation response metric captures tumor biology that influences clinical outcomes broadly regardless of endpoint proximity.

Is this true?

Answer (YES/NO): NO